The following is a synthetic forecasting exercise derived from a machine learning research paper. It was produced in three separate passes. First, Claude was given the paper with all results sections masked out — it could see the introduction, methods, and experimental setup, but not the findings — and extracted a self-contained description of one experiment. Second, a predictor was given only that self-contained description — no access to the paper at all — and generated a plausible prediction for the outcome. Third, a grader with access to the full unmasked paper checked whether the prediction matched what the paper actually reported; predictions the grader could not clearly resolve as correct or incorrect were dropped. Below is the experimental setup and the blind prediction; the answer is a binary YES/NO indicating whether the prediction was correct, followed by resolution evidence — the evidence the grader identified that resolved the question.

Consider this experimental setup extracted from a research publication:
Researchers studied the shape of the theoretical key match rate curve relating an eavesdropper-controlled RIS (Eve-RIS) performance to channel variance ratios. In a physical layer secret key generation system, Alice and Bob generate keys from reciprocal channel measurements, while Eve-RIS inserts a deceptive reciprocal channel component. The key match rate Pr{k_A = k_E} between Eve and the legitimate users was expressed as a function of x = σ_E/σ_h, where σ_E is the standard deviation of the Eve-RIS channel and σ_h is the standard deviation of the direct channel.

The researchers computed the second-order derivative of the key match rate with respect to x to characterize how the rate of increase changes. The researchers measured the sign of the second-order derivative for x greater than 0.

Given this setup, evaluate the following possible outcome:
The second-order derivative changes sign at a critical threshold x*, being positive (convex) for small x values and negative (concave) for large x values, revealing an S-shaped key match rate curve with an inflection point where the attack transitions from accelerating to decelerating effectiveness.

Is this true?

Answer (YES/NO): NO